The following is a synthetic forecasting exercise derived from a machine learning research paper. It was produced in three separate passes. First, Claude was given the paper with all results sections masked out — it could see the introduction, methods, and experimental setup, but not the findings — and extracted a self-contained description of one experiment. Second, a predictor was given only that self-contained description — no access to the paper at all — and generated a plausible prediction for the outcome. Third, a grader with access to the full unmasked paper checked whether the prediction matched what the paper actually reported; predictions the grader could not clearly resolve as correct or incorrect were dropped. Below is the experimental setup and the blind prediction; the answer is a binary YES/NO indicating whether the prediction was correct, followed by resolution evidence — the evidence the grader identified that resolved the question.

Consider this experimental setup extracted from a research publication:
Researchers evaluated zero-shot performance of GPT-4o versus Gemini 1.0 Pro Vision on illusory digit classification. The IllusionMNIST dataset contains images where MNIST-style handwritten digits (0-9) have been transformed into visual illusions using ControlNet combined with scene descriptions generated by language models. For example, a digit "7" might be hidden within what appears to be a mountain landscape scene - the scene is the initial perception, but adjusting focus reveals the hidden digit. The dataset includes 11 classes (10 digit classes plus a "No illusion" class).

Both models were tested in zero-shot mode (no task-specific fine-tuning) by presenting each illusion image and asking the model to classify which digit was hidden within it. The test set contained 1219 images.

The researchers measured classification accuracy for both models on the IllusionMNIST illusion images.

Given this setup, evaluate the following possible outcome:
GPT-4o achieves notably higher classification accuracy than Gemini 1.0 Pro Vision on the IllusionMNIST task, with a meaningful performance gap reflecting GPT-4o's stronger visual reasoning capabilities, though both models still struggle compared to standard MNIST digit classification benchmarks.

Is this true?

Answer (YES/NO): YES